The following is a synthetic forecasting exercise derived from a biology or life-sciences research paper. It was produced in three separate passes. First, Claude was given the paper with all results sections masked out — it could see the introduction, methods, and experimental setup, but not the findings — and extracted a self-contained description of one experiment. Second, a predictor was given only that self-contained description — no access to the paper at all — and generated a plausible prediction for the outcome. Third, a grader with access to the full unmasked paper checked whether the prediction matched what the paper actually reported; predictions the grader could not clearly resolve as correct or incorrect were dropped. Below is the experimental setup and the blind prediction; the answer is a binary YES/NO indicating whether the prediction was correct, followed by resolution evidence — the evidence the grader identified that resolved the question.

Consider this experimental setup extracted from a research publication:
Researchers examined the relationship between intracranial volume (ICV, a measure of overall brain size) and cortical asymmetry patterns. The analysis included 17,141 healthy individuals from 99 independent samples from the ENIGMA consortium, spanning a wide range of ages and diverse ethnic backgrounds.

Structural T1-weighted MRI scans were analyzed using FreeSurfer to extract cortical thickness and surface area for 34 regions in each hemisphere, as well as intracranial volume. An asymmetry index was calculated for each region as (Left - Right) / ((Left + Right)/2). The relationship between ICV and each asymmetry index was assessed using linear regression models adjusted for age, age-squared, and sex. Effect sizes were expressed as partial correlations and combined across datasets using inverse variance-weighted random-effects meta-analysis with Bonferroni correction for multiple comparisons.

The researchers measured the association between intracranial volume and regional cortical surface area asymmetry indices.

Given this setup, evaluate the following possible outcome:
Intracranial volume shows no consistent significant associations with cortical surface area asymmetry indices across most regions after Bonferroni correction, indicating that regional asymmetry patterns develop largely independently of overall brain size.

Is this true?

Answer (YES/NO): NO